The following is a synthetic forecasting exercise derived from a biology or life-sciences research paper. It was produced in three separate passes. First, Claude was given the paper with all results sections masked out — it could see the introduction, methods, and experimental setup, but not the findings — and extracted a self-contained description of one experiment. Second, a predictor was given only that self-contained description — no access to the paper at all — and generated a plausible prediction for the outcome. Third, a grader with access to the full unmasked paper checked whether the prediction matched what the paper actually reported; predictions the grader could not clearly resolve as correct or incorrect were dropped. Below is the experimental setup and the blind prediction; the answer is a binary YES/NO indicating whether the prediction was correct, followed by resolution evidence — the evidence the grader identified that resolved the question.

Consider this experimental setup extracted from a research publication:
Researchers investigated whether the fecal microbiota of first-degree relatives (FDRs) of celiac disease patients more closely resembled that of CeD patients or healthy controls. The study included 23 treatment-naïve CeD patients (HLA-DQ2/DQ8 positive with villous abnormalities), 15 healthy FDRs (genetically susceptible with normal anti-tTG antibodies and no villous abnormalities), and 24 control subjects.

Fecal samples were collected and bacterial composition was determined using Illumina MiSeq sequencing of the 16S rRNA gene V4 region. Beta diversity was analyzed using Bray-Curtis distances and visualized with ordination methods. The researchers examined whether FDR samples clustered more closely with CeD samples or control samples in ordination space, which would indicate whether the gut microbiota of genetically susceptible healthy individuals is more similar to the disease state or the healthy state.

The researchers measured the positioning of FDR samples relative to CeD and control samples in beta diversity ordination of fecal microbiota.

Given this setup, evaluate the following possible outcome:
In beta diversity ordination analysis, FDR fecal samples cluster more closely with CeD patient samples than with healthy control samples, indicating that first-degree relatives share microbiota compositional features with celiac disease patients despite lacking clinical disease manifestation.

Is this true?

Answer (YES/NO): NO